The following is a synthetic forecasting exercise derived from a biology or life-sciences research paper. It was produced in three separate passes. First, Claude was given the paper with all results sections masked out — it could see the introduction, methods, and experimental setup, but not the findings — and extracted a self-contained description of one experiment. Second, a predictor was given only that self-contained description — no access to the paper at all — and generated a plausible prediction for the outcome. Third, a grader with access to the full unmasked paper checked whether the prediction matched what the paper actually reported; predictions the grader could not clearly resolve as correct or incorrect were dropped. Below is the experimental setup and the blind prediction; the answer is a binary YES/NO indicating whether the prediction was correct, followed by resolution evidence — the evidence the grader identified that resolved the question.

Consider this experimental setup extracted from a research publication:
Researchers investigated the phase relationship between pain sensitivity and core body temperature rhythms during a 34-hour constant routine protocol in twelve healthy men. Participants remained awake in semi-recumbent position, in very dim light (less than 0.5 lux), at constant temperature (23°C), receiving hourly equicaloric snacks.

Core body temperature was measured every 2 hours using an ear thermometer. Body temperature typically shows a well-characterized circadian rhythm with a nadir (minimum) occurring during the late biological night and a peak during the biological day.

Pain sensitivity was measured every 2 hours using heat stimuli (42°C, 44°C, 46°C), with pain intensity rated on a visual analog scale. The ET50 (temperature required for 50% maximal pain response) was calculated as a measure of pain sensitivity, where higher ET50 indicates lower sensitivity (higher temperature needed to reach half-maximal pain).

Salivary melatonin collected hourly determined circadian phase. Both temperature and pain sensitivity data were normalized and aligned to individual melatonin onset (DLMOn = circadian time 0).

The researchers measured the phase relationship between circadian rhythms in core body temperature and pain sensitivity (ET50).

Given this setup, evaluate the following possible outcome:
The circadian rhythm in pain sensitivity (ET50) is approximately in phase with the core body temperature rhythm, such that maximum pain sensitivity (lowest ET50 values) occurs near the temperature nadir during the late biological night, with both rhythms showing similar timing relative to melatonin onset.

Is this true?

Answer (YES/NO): NO